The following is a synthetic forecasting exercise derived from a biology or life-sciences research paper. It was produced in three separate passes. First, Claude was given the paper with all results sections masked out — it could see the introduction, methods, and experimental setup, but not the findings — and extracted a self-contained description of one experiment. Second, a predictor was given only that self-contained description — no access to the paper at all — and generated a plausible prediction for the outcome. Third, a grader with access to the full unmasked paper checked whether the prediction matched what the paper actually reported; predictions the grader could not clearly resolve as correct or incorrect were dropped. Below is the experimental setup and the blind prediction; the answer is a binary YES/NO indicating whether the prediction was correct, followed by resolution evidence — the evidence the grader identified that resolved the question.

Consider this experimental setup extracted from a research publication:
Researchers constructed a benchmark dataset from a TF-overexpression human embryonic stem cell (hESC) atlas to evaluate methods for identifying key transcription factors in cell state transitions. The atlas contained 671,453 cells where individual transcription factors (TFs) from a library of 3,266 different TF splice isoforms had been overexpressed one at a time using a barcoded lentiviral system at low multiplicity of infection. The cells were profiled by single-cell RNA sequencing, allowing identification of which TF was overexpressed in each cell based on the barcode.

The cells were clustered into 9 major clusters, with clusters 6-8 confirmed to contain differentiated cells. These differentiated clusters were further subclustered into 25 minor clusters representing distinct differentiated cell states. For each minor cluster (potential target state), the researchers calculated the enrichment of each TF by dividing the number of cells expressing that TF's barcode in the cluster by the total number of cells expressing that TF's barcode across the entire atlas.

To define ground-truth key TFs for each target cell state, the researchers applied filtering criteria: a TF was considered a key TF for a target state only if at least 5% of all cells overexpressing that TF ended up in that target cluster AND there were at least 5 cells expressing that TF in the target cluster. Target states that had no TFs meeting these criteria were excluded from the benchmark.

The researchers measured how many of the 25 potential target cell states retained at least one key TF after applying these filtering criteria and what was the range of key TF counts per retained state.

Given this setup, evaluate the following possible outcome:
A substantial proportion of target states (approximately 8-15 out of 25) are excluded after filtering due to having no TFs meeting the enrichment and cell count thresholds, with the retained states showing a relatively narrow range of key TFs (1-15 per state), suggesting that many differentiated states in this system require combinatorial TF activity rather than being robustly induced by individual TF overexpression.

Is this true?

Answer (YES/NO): NO